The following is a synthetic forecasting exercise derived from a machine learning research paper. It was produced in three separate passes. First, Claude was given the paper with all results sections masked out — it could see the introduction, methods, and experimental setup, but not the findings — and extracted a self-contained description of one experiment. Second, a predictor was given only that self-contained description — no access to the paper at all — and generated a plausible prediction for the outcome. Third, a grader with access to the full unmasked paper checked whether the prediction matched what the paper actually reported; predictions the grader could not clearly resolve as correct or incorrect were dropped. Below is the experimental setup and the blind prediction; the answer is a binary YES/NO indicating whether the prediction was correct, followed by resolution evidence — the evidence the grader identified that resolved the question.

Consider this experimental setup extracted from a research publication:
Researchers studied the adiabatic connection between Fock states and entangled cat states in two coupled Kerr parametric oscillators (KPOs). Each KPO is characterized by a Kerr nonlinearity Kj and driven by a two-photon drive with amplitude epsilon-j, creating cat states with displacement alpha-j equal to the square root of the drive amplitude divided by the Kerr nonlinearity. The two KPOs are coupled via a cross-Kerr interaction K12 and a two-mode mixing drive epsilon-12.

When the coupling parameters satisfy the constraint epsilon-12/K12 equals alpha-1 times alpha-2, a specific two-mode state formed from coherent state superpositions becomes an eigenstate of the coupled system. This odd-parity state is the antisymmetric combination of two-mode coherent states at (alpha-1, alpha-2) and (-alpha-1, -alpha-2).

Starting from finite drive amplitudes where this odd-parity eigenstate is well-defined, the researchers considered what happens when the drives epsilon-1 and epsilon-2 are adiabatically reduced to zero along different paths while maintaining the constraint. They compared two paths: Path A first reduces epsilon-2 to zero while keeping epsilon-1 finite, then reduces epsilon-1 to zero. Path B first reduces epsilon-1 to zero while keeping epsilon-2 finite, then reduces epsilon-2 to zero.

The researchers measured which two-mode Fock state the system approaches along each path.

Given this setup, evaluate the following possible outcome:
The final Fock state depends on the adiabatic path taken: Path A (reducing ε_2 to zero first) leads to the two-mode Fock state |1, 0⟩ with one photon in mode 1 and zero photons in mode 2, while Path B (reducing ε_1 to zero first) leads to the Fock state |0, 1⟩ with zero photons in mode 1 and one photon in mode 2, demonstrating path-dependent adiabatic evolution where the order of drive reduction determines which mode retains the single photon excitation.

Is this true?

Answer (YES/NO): YES